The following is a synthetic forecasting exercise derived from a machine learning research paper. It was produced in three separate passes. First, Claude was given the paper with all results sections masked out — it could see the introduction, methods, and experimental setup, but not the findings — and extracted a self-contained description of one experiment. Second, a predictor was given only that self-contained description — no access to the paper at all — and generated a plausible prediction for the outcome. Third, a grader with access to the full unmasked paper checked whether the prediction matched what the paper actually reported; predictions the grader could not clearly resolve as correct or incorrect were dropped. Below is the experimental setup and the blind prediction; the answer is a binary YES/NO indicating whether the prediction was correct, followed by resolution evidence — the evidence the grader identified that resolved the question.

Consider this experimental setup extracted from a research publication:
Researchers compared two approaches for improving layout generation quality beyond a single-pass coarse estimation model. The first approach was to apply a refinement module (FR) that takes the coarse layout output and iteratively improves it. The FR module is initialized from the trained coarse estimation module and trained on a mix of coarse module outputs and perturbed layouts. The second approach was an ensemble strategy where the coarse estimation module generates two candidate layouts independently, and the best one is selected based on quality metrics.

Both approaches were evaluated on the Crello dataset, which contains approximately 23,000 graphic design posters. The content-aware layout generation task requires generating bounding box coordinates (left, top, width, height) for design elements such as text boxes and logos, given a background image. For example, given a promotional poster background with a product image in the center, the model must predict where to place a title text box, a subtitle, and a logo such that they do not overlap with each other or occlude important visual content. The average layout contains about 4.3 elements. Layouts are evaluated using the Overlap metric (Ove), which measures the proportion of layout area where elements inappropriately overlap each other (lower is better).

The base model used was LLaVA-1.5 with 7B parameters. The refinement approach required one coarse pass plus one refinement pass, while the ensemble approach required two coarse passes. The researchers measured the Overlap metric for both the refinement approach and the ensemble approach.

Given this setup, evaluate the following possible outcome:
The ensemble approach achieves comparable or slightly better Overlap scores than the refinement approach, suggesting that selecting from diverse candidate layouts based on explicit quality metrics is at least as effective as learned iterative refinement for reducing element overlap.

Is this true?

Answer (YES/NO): NO